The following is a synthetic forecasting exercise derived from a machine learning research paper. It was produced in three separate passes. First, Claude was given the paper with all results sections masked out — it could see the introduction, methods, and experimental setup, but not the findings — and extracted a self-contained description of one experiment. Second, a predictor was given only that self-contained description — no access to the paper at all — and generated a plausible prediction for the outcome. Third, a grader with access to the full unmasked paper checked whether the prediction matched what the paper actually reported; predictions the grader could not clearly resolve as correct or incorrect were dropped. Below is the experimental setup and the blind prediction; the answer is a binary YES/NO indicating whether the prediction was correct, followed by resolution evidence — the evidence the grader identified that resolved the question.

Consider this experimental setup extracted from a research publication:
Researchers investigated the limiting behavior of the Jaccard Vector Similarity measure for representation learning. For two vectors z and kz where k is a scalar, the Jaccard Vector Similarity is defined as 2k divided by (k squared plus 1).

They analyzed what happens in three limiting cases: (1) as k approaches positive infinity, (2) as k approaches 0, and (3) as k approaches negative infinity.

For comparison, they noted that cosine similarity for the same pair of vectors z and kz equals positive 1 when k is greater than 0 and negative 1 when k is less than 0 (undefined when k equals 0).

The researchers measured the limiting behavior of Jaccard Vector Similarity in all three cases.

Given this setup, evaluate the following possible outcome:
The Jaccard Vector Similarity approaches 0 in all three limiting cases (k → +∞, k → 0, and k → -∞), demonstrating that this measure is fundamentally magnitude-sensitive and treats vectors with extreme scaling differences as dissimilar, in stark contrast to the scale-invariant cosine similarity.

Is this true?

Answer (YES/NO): YES